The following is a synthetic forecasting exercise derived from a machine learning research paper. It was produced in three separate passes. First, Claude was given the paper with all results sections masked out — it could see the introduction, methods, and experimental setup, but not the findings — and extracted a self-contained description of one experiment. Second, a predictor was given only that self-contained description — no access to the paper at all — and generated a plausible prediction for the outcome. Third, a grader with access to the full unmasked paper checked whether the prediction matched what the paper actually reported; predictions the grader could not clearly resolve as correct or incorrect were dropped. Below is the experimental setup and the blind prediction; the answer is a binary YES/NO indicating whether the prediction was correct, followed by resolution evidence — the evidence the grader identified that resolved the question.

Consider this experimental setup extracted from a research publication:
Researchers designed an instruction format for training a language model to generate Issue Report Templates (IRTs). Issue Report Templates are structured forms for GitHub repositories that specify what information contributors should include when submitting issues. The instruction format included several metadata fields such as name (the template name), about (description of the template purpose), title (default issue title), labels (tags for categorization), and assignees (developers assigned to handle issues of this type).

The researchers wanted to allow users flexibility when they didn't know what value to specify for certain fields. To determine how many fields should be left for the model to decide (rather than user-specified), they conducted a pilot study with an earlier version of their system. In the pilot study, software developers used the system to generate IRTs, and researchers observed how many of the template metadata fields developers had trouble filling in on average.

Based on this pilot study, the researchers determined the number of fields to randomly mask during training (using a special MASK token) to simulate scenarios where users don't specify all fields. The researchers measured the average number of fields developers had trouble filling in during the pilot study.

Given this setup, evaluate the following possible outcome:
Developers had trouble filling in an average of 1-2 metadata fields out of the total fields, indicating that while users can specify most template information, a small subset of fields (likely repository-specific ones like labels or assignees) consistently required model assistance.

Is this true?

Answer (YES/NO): NO